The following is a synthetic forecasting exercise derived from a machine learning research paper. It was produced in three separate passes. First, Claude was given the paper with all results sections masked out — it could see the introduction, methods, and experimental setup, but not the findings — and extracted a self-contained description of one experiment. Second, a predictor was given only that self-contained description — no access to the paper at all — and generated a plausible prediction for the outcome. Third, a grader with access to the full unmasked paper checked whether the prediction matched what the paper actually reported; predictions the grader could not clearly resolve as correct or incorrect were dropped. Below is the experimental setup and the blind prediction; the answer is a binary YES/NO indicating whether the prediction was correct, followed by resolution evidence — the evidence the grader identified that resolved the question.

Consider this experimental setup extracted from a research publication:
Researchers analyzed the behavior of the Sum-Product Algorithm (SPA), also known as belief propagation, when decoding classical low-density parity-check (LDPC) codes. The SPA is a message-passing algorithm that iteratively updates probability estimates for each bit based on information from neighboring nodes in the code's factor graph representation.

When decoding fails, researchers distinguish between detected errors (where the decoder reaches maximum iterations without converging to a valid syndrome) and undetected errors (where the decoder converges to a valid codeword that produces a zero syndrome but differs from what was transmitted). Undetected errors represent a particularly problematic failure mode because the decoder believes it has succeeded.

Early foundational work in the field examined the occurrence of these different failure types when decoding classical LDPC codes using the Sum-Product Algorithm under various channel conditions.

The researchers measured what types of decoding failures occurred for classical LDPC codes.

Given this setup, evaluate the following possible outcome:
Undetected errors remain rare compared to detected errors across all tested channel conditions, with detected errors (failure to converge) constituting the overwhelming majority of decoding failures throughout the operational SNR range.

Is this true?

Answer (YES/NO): YES